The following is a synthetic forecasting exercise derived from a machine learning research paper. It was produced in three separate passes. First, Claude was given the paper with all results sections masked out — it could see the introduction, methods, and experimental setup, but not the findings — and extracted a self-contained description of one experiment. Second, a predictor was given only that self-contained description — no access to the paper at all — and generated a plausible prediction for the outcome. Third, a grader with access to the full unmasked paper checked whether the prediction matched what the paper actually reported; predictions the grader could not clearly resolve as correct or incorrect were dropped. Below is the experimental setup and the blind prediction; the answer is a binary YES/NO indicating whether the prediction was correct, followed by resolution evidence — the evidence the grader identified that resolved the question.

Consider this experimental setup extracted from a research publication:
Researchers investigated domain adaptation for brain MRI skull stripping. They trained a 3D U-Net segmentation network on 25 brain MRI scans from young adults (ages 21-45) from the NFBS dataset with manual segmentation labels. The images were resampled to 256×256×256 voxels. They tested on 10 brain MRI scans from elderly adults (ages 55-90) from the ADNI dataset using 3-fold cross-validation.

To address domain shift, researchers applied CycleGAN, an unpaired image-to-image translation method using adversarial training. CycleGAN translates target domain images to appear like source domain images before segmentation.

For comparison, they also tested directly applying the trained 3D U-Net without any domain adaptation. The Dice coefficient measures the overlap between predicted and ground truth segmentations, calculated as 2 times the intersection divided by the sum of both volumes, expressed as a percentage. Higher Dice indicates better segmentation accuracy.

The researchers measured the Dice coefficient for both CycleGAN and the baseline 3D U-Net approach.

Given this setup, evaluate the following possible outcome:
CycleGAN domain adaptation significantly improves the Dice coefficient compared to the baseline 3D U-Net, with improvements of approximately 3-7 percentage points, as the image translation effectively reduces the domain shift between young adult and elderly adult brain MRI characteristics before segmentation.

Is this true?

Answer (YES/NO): NO